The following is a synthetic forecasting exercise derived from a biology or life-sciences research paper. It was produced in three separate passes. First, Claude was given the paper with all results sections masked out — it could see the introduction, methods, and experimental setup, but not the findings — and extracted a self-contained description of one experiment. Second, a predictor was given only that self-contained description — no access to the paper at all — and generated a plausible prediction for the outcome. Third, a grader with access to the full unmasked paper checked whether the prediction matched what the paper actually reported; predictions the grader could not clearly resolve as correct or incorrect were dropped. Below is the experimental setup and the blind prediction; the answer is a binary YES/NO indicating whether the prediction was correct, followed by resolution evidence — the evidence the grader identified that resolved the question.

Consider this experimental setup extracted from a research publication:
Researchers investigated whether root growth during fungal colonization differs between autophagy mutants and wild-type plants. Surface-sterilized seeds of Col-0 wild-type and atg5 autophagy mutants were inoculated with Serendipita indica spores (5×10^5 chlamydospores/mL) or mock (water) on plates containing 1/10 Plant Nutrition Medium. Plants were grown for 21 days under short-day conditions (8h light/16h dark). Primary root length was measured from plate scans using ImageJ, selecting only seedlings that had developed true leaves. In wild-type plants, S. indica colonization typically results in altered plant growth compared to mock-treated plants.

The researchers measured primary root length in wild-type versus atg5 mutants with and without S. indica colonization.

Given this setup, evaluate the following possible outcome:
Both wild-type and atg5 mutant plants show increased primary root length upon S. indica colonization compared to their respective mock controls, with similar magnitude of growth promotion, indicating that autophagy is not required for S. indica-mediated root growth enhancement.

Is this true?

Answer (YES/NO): NO